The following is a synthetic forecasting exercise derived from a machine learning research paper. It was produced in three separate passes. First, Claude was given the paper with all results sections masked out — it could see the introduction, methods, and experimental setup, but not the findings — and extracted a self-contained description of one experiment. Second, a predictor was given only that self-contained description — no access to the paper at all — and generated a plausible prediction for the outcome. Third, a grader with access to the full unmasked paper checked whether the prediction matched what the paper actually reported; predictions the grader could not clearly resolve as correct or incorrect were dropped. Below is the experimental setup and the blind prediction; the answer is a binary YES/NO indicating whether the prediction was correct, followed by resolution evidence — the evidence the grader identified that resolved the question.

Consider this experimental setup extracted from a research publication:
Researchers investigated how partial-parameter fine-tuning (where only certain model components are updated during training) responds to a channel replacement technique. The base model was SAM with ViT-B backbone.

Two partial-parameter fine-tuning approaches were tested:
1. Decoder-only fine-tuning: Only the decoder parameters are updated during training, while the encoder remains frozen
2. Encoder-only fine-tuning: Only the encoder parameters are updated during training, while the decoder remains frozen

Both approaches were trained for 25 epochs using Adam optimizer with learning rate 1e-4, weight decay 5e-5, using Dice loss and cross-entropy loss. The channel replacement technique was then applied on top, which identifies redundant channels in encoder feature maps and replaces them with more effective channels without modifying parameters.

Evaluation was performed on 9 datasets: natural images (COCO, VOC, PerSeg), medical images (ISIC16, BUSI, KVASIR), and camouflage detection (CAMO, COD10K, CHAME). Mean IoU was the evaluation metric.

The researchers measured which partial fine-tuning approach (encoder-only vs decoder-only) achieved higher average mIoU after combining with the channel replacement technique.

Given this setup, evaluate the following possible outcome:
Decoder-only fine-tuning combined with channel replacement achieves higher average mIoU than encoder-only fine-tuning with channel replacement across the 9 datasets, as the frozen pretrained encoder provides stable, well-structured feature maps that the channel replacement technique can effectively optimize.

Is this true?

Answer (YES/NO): YES